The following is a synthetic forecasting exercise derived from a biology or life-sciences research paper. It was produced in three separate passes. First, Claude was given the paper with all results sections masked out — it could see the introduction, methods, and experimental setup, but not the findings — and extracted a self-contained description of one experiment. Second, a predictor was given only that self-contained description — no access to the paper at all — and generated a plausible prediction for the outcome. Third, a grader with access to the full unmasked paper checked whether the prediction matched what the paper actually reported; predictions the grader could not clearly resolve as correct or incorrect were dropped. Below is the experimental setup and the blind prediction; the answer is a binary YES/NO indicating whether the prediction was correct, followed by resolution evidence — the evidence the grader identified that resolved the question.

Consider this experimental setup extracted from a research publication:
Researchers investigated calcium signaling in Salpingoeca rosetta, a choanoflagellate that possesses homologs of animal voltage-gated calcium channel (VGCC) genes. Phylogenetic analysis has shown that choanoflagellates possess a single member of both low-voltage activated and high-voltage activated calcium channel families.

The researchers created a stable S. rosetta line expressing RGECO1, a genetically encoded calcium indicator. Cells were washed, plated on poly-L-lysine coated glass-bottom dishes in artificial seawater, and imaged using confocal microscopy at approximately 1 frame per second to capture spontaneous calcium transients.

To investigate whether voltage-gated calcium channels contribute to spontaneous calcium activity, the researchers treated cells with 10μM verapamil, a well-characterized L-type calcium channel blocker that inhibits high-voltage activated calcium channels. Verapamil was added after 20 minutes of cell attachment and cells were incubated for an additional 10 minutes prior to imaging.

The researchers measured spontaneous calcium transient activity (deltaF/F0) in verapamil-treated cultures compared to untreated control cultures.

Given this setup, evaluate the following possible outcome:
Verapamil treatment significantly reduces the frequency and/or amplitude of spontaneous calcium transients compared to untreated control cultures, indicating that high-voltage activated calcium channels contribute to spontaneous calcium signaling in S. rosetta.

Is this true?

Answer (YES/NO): YES